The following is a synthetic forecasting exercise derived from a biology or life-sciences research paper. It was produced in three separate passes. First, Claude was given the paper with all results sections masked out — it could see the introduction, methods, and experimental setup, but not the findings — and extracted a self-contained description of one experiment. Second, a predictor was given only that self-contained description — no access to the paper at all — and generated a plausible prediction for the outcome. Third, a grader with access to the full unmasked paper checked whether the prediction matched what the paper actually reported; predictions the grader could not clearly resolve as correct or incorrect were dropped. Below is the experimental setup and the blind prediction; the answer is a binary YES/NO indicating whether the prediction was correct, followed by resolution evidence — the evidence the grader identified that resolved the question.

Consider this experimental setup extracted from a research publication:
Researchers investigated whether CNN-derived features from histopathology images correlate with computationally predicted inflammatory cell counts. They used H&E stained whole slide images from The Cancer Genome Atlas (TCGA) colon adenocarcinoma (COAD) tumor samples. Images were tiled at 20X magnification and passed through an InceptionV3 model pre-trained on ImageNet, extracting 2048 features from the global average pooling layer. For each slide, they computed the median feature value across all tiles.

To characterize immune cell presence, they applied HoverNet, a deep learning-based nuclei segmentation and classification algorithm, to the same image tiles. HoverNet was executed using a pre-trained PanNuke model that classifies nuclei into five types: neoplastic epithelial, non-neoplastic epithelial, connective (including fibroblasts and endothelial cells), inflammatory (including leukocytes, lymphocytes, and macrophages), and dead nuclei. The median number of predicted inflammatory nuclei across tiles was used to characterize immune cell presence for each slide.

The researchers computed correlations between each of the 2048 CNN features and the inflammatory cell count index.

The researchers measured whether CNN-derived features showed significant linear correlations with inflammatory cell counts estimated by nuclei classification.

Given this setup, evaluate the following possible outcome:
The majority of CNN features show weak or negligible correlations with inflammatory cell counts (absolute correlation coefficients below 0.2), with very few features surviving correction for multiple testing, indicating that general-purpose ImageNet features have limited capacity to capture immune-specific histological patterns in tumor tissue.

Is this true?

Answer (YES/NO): NO